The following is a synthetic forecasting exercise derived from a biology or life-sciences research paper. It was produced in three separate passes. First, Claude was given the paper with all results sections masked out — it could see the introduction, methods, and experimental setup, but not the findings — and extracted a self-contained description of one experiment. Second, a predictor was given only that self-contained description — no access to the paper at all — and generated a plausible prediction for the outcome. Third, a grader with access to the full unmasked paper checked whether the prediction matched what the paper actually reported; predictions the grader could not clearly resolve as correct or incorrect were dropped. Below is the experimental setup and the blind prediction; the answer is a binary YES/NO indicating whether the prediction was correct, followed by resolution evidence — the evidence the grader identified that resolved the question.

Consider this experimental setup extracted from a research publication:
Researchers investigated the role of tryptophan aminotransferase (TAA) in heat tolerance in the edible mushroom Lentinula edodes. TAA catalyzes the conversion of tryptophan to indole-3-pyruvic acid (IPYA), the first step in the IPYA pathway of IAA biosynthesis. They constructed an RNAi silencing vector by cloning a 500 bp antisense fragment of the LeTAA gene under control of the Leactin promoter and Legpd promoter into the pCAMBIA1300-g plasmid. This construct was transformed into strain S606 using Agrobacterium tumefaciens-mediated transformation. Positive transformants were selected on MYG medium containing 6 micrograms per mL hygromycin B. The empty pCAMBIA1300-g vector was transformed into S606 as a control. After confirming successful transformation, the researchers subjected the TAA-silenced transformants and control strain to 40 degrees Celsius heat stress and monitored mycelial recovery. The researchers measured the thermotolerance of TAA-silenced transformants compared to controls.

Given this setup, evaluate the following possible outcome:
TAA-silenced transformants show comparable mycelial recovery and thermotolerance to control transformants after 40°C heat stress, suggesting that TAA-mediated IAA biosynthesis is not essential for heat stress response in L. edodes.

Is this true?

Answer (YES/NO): NO